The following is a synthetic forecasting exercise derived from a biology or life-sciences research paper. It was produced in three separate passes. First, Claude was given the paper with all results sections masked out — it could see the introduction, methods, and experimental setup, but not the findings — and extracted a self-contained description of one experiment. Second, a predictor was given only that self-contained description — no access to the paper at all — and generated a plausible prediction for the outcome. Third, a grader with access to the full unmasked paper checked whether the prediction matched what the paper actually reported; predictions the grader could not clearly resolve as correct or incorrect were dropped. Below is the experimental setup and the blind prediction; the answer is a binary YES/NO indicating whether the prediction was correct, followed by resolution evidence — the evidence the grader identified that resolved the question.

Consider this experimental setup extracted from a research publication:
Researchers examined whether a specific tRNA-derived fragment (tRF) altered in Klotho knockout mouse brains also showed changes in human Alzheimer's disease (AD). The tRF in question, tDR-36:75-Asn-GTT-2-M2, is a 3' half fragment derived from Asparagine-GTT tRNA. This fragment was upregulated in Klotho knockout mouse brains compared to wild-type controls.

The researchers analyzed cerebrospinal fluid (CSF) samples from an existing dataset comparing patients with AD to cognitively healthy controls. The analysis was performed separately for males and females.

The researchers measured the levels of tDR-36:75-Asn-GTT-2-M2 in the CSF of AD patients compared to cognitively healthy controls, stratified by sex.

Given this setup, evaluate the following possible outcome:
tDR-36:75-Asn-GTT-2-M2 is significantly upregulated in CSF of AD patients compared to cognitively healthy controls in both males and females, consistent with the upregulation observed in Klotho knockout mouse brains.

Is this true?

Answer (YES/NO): NO